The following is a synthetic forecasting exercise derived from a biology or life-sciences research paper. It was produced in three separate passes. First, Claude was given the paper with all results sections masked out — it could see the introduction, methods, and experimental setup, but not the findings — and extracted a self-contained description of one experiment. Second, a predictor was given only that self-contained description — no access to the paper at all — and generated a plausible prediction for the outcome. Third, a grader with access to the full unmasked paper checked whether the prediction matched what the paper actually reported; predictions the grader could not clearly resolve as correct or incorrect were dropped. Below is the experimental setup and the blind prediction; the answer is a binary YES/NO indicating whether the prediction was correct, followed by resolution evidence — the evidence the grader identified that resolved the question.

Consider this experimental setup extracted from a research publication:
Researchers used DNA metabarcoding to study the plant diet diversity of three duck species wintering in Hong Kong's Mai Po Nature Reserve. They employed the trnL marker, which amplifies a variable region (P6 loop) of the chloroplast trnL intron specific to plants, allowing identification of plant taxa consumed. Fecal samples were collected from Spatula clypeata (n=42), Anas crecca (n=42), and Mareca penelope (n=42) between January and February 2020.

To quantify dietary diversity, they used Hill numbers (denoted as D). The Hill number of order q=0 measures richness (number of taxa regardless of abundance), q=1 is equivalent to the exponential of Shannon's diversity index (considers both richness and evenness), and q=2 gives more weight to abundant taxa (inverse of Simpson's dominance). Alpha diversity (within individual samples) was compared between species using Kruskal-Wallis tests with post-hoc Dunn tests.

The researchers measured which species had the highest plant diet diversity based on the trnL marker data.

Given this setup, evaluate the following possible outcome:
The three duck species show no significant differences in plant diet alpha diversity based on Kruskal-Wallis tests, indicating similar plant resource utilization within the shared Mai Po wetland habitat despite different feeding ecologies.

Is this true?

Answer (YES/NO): NO